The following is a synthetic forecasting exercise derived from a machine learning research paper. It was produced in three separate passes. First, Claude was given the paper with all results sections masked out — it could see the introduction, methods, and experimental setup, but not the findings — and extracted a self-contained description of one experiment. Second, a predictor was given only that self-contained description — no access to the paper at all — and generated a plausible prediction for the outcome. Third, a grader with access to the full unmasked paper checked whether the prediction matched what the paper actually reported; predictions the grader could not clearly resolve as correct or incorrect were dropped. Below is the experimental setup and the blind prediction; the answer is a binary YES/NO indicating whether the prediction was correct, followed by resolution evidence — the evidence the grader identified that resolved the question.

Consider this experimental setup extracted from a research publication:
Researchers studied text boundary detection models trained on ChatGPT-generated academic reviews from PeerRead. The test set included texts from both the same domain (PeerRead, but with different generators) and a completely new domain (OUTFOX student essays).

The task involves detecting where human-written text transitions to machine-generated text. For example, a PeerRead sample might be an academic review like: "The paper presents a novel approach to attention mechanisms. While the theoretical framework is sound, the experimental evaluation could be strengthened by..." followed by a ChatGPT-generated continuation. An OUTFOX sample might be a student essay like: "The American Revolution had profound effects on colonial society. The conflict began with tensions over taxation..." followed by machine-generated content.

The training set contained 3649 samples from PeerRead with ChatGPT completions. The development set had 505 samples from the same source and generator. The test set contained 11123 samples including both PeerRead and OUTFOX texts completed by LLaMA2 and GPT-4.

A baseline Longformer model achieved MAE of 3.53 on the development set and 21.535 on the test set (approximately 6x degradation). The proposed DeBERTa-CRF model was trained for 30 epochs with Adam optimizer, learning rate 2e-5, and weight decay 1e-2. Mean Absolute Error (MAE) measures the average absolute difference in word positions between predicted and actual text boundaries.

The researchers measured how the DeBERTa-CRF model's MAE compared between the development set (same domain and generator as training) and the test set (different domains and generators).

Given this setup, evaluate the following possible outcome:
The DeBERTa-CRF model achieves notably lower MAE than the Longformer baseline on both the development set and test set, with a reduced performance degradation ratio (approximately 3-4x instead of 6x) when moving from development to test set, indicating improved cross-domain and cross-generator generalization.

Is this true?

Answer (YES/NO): NO